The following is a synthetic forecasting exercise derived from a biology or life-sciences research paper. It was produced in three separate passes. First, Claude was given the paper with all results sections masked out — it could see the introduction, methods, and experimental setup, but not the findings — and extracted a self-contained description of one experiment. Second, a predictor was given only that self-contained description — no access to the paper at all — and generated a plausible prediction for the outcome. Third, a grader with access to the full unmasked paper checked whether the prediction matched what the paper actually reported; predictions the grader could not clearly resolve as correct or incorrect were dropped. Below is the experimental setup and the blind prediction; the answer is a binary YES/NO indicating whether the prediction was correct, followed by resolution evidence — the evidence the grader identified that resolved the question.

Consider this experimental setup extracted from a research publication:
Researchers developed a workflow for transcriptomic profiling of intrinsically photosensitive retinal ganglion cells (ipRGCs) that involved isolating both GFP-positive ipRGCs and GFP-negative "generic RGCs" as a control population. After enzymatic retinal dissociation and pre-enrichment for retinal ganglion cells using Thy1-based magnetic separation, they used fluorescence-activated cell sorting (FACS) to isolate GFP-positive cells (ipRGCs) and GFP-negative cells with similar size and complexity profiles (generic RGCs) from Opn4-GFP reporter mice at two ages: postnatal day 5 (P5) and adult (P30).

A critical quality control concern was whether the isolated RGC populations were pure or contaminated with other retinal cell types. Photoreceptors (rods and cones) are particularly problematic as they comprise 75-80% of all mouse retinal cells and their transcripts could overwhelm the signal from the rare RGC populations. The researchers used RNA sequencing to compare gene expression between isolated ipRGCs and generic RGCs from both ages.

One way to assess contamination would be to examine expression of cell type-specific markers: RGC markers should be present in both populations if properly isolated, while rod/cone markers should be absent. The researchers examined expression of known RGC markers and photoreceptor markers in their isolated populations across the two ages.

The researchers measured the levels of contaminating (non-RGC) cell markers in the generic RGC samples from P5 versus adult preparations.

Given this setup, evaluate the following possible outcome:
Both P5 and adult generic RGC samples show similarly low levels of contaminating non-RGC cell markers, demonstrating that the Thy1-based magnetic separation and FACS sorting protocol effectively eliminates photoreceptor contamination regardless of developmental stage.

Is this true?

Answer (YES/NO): NO